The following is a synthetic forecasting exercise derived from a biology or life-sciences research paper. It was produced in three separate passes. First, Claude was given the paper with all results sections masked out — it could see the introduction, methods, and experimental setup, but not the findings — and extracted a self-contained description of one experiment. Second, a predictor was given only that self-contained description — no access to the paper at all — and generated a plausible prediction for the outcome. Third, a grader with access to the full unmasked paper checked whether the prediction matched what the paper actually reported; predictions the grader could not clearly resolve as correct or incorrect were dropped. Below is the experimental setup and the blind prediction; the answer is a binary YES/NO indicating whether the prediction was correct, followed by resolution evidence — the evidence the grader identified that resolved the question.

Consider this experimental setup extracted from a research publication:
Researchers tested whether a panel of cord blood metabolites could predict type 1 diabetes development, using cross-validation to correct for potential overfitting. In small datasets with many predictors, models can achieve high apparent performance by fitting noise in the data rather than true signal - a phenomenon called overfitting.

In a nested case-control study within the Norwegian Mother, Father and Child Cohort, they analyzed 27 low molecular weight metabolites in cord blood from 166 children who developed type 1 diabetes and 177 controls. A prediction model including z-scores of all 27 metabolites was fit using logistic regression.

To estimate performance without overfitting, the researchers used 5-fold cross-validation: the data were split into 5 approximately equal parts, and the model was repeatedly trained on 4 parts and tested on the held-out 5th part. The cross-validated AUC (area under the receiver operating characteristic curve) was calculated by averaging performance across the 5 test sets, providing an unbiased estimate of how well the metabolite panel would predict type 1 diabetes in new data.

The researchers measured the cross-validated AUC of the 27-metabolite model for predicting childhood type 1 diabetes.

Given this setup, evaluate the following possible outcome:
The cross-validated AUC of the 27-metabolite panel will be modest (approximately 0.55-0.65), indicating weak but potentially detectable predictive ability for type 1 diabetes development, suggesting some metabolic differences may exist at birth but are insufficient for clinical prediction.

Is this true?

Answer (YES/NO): NO